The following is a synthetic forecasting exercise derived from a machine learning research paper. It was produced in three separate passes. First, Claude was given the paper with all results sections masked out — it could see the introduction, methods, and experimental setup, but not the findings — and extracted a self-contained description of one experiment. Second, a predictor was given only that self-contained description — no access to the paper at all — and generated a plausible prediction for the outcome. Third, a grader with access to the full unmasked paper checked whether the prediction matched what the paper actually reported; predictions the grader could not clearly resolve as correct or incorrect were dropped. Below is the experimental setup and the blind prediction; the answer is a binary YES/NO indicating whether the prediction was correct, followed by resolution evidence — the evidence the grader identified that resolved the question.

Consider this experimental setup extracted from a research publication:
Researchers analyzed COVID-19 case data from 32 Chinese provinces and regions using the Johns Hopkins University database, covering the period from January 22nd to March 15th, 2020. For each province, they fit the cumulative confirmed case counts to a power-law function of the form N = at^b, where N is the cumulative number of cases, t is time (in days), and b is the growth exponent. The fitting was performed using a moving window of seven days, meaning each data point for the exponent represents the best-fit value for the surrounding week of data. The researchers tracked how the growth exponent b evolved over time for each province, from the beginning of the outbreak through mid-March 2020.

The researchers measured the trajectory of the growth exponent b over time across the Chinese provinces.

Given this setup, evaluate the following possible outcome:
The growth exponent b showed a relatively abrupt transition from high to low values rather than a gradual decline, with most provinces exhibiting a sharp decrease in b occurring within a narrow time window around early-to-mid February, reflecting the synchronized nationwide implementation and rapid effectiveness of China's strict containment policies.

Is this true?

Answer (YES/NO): NO